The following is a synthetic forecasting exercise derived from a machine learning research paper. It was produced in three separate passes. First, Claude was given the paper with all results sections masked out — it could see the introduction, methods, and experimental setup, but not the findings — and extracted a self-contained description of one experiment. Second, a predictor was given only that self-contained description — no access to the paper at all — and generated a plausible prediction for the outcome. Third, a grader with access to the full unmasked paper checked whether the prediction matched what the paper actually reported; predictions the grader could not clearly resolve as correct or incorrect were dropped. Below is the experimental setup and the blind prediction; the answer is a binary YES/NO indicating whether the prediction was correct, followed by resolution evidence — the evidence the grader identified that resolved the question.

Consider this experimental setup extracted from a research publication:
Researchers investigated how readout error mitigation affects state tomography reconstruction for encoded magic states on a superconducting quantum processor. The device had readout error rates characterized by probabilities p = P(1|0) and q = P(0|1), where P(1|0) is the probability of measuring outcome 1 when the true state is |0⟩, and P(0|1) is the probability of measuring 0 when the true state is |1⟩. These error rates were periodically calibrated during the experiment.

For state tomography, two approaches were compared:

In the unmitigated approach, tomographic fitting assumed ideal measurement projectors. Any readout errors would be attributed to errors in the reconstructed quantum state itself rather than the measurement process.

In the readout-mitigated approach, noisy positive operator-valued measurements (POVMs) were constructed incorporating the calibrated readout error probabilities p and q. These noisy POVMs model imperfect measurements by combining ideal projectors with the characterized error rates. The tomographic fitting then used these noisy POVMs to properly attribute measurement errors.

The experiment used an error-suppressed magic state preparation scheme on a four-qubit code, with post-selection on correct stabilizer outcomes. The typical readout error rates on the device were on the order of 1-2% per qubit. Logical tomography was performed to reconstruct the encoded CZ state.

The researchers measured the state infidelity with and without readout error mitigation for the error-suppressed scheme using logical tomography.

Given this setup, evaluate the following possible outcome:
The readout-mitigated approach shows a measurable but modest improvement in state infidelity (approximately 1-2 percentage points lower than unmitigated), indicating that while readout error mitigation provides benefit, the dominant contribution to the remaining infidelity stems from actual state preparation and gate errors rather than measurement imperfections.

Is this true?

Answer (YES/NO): NO